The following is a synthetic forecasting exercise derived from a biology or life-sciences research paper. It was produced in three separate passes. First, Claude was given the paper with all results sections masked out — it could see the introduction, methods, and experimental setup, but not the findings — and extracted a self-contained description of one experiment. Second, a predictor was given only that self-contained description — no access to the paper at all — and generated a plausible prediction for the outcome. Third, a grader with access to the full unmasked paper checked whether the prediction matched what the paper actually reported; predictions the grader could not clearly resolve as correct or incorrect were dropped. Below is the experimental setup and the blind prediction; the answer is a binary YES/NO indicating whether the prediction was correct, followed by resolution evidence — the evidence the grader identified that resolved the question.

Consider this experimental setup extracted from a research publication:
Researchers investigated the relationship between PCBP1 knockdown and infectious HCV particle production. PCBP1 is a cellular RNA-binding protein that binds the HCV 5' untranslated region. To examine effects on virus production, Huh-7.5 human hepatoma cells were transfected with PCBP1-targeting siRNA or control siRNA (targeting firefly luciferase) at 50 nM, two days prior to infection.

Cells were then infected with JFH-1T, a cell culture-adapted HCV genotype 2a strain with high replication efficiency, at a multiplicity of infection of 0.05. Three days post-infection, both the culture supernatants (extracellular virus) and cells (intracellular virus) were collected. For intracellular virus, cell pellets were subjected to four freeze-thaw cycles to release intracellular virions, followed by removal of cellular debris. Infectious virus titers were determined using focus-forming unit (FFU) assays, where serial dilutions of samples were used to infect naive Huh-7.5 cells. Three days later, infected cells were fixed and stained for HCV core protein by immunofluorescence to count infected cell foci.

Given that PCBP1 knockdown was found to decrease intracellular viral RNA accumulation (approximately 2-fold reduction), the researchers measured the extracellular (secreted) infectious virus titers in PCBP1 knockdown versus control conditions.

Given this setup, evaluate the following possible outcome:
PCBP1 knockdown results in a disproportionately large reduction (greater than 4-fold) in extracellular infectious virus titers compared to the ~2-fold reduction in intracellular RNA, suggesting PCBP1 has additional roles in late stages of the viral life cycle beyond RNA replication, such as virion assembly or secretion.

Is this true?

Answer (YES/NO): NO